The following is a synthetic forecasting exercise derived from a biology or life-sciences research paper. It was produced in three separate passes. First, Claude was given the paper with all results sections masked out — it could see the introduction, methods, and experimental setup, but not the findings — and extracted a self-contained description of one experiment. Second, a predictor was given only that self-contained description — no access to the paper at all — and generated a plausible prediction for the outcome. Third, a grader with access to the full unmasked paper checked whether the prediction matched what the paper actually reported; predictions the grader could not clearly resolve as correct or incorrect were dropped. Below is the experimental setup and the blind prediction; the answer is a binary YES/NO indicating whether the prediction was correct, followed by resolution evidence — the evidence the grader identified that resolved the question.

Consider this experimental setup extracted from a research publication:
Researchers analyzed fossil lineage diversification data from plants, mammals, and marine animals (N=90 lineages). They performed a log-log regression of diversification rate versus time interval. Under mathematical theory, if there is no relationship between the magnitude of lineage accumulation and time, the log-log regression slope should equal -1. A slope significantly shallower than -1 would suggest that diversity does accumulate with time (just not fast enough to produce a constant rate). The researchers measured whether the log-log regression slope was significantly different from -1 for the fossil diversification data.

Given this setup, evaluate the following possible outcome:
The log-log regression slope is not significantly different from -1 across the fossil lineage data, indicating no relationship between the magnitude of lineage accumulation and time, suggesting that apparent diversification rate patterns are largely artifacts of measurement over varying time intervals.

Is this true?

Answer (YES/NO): NO